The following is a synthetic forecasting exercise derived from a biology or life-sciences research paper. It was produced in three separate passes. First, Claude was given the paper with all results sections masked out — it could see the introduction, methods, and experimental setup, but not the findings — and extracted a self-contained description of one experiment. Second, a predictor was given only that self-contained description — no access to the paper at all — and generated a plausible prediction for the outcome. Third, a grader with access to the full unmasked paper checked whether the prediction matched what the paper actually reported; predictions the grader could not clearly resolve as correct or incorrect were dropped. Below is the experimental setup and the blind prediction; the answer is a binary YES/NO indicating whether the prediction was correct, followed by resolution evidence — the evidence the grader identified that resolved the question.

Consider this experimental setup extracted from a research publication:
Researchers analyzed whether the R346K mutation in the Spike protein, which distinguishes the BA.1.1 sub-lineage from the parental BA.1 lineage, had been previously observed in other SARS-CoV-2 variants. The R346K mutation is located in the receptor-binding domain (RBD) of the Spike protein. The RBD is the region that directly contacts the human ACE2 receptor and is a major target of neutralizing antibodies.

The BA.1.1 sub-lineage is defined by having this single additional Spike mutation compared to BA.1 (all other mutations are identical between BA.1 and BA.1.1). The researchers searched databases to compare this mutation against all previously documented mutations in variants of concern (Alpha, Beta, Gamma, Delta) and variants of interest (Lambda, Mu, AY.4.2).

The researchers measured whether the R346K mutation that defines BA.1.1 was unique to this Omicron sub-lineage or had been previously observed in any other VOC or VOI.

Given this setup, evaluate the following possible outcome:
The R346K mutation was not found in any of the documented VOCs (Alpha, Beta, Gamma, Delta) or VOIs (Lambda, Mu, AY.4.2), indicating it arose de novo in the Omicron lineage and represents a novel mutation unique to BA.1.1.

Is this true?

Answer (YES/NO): NO